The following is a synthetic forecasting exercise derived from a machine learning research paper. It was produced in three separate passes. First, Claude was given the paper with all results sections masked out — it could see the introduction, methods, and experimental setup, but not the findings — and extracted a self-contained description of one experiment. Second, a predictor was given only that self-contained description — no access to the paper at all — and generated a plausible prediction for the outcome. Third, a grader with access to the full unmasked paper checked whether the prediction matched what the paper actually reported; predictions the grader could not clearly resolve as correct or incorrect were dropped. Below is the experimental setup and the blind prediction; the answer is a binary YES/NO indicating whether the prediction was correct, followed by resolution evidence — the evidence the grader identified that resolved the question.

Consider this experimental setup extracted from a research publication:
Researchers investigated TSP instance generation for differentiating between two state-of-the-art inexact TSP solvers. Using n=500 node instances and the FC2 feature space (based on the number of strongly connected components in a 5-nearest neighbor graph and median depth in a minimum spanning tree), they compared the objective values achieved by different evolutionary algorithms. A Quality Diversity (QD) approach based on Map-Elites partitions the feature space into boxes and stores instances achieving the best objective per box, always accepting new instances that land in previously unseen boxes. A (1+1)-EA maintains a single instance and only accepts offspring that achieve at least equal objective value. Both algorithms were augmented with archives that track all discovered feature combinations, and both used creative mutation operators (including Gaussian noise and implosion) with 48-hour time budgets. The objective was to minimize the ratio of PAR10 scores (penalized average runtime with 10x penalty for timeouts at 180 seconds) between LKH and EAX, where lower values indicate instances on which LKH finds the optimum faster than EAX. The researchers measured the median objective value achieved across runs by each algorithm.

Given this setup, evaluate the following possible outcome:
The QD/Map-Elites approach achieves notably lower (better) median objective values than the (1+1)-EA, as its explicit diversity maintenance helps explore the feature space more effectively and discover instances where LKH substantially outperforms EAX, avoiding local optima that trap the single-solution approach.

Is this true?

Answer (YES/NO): NO